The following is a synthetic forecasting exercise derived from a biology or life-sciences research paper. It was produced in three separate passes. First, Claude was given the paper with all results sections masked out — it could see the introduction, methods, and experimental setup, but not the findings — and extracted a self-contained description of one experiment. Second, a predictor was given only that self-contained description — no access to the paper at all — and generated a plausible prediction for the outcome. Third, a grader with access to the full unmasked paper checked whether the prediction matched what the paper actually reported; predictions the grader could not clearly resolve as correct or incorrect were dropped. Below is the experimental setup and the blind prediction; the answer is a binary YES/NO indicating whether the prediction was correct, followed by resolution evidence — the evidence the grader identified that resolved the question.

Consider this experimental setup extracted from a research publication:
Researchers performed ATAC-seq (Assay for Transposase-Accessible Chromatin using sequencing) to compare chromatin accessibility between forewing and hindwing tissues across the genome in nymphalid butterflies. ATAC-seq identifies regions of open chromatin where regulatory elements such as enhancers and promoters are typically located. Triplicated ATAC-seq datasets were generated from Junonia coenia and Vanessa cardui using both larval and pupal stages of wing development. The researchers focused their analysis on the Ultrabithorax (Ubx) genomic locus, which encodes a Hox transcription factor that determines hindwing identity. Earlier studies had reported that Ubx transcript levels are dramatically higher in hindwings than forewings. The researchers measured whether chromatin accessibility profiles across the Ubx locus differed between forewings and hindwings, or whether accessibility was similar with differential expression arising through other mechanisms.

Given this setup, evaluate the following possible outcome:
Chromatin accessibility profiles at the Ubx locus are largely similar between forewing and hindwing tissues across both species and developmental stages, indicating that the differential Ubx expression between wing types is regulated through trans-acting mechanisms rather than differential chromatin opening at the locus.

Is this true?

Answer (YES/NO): NO